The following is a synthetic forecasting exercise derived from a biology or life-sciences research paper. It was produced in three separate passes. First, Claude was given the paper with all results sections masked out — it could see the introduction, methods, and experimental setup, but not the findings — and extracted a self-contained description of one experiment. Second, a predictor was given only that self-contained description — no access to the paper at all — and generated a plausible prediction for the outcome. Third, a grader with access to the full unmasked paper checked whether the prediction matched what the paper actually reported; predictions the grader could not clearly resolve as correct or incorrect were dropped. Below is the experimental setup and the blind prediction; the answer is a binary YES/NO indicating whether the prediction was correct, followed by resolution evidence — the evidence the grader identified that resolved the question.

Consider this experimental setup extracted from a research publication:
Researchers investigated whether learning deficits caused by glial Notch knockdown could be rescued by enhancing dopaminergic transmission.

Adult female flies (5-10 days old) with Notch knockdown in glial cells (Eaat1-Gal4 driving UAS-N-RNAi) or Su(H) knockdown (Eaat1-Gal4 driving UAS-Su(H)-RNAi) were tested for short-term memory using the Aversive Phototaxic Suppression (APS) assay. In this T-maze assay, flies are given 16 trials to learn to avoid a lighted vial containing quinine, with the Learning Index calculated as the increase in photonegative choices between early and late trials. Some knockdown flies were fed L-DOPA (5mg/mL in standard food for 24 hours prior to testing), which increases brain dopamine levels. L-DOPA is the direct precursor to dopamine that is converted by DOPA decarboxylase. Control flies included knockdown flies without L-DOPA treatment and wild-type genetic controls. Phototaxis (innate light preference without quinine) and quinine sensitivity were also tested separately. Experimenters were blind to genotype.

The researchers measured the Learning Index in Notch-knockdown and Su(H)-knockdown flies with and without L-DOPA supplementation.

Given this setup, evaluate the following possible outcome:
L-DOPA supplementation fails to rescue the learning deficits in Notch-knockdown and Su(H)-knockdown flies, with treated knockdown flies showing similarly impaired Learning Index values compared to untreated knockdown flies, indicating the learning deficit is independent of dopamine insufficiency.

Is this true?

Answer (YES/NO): NO